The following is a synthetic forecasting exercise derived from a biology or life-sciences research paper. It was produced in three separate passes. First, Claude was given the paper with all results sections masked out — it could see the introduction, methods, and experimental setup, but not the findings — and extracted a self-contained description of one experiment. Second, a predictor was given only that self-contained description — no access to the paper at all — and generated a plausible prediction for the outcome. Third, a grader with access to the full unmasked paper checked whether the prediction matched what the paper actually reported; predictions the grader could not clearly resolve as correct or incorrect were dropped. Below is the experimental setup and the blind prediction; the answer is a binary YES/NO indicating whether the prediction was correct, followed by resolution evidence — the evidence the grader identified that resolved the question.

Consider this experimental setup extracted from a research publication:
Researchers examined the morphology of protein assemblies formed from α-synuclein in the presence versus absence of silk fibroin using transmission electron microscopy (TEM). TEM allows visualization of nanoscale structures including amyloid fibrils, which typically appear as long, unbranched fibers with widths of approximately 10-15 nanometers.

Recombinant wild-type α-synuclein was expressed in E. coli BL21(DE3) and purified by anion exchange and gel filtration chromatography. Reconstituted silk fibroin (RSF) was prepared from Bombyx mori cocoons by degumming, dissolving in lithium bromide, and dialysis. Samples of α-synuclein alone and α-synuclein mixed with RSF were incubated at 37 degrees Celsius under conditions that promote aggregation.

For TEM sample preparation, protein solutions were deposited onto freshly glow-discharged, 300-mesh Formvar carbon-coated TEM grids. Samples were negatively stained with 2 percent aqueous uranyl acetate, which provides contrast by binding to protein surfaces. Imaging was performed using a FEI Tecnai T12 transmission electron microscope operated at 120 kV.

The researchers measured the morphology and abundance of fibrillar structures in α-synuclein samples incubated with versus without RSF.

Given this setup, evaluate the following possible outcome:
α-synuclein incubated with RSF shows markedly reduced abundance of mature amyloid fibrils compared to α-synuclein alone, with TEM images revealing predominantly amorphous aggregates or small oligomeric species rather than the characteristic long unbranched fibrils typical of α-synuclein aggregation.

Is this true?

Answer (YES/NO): NO